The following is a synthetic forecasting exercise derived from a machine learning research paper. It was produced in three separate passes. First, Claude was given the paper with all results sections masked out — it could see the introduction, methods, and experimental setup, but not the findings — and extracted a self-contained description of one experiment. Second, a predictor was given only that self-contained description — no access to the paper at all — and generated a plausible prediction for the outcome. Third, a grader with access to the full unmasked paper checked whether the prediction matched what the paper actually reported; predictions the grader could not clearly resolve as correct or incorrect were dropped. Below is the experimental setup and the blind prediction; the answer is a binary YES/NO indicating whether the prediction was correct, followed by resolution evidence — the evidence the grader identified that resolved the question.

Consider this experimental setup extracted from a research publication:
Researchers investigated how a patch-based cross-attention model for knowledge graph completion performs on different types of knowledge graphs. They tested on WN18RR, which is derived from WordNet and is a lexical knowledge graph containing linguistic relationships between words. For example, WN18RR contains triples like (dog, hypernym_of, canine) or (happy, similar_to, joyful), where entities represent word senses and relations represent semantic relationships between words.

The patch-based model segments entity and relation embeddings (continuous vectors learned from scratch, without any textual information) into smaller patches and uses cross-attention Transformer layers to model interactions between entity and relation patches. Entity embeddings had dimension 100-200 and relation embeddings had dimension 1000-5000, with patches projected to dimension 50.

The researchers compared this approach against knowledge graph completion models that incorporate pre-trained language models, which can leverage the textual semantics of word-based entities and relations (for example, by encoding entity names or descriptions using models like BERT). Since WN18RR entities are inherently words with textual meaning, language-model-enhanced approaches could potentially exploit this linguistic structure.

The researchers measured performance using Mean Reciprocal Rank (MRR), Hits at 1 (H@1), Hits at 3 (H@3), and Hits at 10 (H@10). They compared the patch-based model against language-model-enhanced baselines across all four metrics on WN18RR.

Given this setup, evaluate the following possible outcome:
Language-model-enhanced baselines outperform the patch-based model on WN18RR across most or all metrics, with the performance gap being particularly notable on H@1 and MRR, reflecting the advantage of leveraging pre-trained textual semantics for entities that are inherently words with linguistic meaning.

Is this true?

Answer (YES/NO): NO